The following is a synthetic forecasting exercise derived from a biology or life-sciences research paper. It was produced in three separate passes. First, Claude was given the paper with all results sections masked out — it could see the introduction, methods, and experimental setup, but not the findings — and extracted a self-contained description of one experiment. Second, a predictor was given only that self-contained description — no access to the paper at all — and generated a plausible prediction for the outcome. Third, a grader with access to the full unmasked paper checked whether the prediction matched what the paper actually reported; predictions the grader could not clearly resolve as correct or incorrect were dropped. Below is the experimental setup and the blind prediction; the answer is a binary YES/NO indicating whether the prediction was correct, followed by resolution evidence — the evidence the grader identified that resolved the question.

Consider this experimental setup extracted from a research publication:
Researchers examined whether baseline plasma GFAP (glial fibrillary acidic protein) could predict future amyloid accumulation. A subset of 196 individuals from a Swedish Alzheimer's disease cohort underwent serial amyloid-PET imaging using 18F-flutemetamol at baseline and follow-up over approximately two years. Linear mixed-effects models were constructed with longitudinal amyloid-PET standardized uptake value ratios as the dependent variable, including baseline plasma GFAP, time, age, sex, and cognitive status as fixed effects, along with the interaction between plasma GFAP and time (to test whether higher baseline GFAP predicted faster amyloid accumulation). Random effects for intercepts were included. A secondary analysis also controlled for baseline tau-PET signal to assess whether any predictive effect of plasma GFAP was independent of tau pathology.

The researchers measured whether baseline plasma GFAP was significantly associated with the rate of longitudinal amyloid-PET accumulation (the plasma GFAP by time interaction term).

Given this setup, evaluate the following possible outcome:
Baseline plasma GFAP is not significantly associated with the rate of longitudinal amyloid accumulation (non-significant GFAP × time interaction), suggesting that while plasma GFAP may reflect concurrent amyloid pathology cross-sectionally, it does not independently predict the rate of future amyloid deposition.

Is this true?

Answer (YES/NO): NO